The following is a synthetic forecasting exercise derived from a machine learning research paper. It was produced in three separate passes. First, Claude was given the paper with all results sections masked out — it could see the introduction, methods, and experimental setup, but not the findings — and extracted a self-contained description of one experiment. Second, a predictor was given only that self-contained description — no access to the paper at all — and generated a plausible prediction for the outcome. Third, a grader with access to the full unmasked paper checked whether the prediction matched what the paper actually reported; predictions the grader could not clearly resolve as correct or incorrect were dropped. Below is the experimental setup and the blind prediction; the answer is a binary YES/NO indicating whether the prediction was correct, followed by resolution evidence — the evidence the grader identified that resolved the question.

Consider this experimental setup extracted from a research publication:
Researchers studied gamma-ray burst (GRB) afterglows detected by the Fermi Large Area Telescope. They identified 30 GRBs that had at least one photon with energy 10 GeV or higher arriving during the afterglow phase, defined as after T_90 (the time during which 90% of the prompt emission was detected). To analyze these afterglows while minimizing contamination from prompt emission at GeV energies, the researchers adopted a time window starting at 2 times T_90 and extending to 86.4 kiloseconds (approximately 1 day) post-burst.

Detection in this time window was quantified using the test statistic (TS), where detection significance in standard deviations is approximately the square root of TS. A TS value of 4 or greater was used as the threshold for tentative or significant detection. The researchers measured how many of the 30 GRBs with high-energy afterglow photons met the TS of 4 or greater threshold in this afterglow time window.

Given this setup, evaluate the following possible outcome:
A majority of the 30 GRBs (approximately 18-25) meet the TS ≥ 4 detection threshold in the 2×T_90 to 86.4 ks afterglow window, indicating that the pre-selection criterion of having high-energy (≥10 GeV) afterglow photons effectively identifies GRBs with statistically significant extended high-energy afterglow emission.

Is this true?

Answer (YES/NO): YES